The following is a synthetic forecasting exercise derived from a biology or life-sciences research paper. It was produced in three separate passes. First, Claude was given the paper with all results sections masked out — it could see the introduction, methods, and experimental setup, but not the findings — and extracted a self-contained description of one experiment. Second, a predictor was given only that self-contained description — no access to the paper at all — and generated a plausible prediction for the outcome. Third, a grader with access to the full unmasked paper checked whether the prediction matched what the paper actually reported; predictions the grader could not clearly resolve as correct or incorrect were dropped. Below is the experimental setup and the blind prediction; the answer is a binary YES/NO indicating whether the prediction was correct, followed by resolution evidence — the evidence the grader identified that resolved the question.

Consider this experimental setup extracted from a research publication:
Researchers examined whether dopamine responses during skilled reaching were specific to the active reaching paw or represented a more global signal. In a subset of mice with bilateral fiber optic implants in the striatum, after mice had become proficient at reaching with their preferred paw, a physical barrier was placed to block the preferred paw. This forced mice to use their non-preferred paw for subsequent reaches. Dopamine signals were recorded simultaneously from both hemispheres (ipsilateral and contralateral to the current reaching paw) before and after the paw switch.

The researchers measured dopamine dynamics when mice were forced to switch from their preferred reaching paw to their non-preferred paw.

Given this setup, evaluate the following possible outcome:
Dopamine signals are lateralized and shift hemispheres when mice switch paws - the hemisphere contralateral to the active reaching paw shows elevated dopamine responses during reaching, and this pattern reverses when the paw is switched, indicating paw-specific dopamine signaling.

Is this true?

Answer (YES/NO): NO